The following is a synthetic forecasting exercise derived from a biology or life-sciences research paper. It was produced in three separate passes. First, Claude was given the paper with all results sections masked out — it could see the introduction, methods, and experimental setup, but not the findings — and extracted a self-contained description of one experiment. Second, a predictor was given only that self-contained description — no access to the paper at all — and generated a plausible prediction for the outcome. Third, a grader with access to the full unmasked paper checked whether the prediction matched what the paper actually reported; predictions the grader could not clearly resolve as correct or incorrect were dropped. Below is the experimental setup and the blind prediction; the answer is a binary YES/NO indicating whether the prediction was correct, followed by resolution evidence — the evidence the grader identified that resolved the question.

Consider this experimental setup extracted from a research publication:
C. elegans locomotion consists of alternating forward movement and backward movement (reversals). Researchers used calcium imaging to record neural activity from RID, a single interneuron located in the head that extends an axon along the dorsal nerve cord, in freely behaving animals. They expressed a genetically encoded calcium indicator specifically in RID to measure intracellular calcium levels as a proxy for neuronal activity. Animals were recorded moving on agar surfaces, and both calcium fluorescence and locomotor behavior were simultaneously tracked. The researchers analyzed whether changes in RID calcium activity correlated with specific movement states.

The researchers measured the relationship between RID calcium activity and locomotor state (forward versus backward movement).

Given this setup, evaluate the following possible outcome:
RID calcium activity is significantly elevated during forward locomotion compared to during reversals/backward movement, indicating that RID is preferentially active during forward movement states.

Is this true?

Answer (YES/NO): YES